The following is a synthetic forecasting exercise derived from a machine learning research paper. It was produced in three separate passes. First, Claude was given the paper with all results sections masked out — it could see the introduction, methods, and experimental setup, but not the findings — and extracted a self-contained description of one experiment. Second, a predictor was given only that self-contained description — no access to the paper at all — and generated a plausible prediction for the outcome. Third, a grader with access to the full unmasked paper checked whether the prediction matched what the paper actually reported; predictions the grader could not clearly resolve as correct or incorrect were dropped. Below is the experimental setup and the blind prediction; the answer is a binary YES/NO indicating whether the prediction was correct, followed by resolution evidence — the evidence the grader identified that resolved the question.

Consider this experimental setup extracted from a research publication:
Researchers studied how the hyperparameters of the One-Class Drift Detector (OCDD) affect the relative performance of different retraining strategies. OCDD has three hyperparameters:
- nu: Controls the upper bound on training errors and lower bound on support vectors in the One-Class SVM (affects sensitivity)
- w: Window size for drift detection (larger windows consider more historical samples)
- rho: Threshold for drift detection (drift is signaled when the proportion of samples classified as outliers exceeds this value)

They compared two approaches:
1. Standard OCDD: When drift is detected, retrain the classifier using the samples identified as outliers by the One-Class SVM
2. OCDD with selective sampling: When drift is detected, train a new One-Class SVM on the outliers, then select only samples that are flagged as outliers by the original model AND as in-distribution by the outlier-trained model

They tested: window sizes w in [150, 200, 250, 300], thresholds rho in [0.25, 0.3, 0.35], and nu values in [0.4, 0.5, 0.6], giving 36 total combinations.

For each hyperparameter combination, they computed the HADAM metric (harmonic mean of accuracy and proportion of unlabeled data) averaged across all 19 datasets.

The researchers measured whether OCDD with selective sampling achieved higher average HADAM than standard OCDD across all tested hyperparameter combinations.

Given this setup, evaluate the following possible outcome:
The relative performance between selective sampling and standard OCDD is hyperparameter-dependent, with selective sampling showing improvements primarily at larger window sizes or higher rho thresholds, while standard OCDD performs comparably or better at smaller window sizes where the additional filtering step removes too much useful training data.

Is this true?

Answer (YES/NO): NO